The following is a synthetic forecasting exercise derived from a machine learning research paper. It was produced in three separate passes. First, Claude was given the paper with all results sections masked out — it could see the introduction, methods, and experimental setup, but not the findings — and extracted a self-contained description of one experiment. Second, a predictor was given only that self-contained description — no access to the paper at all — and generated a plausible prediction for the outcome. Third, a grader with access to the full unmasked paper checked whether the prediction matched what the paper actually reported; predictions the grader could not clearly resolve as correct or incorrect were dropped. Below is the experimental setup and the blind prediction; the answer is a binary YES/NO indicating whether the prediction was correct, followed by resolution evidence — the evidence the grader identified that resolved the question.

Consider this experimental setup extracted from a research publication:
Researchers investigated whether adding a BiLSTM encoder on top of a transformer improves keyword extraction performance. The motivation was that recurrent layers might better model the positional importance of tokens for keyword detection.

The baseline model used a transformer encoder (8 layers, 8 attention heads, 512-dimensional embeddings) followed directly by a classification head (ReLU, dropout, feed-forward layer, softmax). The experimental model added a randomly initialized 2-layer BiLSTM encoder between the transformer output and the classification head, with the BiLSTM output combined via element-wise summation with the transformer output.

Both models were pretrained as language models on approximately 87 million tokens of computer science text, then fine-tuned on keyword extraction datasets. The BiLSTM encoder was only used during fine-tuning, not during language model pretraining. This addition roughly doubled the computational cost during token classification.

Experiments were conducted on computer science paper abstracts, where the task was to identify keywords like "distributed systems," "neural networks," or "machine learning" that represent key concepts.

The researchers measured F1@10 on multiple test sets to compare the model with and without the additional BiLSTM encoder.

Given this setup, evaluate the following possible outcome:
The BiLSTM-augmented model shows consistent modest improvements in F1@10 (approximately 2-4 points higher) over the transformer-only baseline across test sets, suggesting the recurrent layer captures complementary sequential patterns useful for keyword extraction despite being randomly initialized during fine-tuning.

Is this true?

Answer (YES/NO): NO